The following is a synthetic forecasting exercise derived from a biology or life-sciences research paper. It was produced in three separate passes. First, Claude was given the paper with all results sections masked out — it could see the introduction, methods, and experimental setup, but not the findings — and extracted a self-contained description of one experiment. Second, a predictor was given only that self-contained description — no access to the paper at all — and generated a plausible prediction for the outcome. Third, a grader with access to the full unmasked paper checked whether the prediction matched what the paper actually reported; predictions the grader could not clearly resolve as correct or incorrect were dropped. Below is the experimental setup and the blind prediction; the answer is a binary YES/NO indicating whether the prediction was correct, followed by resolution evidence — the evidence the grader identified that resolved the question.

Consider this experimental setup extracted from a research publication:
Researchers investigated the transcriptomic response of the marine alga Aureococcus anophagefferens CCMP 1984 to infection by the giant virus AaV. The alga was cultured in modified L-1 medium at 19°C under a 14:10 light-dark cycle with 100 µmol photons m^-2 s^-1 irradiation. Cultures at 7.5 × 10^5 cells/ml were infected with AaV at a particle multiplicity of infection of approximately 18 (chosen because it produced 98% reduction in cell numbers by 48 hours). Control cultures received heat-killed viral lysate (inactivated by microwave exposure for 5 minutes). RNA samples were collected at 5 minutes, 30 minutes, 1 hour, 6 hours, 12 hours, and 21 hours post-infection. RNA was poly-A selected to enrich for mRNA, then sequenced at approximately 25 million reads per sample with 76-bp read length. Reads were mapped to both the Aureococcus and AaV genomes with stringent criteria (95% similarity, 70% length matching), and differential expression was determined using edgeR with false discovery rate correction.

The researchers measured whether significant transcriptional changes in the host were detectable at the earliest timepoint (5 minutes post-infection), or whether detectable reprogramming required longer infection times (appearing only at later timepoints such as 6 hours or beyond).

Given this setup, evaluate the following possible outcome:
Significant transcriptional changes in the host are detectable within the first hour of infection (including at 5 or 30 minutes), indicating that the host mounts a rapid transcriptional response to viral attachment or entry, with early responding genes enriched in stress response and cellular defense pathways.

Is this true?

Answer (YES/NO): NO